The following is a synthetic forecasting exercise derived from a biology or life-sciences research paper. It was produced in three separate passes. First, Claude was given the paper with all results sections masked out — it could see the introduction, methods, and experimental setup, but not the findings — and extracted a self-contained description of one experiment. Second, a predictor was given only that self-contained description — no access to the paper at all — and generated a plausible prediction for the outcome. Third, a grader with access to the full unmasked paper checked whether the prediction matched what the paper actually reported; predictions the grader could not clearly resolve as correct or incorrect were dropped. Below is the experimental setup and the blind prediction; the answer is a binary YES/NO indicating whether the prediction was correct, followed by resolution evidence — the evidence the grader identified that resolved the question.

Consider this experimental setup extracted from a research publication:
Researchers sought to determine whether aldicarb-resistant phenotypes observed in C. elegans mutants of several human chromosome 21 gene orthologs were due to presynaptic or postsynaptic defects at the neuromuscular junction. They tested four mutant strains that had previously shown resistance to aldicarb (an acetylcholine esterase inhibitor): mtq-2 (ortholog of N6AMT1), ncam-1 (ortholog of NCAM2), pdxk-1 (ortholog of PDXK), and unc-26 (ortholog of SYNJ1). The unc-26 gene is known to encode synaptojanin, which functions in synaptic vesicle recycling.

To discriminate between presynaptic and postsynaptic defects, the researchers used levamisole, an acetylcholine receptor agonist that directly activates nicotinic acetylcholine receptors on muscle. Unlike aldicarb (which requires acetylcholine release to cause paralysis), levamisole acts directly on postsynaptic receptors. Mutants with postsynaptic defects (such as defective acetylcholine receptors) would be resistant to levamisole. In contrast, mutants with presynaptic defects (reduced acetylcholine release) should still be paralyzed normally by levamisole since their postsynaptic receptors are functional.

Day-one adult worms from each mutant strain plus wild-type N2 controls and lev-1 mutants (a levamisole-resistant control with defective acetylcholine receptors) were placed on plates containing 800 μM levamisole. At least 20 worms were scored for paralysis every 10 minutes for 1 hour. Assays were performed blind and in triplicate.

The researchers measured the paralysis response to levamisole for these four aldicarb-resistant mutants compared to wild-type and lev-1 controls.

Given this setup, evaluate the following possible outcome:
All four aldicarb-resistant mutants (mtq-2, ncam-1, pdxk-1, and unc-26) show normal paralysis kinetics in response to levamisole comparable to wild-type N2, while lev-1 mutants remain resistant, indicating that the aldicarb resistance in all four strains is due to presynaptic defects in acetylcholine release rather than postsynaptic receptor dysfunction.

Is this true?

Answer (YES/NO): NO